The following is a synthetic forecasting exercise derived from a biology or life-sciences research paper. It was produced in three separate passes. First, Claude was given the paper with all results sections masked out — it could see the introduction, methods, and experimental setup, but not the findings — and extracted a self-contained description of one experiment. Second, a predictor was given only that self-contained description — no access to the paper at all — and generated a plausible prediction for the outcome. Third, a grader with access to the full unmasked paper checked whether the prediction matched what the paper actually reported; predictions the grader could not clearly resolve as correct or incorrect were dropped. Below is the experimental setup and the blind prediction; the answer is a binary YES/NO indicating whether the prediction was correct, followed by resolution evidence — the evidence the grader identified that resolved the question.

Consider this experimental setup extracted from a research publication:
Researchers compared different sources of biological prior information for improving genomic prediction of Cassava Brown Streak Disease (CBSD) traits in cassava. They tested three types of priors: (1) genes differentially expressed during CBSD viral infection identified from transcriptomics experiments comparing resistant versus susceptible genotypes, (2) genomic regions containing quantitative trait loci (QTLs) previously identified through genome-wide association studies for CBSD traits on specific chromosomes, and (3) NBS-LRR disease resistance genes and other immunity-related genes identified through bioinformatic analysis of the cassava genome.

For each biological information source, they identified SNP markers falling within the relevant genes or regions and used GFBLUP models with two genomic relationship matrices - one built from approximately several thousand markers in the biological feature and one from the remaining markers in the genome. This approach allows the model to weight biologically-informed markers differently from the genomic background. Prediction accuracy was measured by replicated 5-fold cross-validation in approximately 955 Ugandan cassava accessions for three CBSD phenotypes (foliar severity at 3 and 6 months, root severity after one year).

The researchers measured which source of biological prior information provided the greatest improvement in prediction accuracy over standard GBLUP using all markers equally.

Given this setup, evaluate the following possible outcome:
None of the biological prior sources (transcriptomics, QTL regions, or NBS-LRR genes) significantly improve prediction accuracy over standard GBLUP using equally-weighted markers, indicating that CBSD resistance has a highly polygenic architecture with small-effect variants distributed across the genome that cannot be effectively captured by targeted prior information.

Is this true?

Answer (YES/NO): NO